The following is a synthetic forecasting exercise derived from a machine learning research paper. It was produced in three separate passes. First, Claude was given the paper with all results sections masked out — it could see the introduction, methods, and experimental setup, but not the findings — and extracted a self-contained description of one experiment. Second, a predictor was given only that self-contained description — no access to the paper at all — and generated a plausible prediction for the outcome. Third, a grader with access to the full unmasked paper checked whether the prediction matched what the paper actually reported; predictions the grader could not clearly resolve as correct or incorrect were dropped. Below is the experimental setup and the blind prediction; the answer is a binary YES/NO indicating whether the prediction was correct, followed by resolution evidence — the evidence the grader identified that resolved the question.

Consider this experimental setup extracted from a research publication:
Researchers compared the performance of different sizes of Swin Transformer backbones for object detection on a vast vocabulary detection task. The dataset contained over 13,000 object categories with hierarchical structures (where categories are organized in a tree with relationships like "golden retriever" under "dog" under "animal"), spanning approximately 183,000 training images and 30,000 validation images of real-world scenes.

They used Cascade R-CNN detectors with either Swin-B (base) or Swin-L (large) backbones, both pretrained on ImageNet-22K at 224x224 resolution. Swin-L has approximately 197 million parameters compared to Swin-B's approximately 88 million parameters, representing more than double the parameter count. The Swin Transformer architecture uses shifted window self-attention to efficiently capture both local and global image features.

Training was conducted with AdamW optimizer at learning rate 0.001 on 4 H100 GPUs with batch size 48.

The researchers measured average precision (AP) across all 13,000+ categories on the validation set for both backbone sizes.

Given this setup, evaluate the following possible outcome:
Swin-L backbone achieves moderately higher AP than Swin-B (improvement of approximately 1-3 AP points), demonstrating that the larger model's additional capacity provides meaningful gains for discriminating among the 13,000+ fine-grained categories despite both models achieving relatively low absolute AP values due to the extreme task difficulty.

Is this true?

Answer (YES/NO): NO